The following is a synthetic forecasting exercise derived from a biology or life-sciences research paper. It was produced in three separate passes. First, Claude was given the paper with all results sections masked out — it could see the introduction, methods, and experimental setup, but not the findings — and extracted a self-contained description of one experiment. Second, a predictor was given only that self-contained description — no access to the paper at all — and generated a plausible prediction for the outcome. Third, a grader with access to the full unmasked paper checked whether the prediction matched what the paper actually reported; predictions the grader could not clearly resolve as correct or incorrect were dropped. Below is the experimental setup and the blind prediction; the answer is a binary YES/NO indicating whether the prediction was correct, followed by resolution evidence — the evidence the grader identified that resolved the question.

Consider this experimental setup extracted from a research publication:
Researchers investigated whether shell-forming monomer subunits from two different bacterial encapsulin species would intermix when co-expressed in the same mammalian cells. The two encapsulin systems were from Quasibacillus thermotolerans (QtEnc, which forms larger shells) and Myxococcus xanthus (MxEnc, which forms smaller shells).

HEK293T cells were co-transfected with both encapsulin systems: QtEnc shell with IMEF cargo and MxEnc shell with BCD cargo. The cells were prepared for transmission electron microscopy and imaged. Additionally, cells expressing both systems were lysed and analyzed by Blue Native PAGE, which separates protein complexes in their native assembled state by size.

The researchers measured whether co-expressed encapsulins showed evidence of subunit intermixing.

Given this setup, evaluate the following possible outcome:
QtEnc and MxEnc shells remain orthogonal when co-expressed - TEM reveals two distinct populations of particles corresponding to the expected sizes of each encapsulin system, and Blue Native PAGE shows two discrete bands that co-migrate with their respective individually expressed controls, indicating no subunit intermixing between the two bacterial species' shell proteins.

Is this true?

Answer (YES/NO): YES